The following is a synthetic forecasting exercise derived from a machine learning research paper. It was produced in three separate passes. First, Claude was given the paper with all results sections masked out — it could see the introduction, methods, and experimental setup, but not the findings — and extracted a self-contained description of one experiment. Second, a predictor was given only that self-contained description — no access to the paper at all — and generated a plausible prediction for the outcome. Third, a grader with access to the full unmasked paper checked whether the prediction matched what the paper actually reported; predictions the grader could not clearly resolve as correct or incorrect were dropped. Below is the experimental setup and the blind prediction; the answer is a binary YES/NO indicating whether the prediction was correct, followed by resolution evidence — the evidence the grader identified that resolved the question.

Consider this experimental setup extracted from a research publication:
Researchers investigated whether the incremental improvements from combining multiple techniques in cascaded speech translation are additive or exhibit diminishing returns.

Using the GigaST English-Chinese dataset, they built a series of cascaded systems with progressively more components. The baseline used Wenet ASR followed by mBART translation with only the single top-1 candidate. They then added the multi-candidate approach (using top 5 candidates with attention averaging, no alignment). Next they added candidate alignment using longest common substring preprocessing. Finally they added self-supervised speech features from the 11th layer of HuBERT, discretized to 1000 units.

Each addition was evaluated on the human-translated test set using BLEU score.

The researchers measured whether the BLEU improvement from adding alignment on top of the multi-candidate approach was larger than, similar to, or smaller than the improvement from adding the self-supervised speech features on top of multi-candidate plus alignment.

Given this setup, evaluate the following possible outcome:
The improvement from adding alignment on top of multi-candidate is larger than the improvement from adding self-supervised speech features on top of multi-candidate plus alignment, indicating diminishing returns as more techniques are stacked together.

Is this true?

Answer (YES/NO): YES